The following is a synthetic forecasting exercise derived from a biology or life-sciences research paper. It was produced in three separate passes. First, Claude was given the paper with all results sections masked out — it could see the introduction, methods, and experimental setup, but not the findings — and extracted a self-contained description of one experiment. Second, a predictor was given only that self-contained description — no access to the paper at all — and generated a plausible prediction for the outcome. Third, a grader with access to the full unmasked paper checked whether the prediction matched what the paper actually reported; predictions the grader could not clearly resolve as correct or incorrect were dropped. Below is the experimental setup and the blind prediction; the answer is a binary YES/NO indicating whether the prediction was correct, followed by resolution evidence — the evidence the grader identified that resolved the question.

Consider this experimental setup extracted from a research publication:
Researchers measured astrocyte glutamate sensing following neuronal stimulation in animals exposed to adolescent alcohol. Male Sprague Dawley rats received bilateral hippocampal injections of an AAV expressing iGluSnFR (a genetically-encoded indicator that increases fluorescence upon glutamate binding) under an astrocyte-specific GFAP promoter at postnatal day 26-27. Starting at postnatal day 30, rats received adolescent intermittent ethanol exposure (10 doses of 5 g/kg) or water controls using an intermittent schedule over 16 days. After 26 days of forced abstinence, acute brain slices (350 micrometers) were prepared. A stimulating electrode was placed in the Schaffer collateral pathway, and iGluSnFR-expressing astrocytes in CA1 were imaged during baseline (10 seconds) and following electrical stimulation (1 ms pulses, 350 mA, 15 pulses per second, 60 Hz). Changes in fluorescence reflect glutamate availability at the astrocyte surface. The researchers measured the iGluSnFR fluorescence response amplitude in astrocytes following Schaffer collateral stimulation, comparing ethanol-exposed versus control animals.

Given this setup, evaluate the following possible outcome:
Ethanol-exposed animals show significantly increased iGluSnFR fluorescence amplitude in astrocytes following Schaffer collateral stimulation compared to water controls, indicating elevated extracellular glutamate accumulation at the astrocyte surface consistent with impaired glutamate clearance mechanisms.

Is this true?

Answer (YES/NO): YES